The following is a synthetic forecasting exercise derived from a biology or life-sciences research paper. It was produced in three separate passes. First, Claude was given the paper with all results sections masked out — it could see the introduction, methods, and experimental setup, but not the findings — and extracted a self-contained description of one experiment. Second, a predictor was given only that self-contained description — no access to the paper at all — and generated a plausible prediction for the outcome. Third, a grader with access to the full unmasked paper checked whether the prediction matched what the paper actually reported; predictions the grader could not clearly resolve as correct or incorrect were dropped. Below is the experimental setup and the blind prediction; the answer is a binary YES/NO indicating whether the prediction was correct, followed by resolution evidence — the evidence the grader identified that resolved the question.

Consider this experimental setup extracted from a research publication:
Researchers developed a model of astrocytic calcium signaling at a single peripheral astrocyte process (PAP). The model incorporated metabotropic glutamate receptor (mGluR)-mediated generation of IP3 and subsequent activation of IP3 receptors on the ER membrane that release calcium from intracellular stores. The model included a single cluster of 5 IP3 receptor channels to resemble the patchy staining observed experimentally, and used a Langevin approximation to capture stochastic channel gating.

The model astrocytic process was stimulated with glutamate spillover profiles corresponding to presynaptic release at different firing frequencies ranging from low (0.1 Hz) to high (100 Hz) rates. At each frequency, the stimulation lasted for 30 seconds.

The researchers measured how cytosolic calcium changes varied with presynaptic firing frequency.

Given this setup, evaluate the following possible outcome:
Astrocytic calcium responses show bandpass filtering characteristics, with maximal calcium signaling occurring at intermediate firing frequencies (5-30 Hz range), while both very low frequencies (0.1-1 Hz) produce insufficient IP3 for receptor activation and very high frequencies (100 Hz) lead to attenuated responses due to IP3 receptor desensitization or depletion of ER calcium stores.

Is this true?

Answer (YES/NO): NO